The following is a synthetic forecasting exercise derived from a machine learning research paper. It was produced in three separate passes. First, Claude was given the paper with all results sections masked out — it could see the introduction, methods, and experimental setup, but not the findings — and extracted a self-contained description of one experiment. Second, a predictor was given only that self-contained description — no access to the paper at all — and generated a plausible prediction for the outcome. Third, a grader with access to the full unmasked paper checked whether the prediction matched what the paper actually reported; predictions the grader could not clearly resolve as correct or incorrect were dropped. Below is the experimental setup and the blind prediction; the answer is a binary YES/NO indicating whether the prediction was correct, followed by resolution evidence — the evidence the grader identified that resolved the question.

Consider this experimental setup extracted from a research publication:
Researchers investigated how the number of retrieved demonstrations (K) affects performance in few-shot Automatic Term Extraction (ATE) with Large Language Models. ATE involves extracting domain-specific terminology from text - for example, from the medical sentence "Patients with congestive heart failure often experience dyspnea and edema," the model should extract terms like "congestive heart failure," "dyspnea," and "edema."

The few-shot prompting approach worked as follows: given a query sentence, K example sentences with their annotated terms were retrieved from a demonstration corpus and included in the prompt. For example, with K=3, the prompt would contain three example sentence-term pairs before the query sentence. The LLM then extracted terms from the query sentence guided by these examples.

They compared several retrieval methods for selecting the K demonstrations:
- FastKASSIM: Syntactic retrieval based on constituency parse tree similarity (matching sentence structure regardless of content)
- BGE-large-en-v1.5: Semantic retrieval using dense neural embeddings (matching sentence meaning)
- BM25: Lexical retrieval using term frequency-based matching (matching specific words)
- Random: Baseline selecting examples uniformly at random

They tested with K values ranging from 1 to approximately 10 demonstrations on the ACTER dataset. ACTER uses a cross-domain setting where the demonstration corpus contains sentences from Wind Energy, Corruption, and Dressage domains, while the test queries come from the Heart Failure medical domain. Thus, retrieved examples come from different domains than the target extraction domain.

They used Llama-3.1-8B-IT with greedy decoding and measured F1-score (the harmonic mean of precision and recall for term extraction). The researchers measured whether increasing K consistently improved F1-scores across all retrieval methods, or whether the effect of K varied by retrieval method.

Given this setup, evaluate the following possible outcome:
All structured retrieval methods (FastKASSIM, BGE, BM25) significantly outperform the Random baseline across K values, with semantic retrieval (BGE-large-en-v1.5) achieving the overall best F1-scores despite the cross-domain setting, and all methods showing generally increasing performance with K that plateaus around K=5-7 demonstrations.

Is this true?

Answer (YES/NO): NO